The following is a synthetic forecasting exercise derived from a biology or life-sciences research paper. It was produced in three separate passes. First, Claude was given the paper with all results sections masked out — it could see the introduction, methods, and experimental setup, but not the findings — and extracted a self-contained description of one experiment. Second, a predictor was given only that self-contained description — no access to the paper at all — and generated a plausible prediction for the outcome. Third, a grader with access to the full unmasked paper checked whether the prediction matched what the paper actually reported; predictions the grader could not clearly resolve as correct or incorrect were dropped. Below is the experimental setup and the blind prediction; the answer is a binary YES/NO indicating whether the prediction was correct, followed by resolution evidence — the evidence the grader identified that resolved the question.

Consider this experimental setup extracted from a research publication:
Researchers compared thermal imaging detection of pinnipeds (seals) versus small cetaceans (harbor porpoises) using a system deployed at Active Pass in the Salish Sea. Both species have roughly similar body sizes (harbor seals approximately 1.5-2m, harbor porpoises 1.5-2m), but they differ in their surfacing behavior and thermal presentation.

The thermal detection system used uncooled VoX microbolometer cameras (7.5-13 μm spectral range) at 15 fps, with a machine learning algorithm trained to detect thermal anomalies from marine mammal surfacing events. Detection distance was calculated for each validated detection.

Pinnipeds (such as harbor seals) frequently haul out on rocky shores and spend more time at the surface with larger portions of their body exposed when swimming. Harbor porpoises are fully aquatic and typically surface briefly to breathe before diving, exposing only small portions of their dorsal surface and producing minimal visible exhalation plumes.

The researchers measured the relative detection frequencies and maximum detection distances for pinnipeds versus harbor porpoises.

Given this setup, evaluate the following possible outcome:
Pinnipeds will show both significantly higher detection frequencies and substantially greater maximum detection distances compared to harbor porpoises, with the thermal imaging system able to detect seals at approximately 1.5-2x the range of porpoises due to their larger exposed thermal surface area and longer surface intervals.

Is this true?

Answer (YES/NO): NO